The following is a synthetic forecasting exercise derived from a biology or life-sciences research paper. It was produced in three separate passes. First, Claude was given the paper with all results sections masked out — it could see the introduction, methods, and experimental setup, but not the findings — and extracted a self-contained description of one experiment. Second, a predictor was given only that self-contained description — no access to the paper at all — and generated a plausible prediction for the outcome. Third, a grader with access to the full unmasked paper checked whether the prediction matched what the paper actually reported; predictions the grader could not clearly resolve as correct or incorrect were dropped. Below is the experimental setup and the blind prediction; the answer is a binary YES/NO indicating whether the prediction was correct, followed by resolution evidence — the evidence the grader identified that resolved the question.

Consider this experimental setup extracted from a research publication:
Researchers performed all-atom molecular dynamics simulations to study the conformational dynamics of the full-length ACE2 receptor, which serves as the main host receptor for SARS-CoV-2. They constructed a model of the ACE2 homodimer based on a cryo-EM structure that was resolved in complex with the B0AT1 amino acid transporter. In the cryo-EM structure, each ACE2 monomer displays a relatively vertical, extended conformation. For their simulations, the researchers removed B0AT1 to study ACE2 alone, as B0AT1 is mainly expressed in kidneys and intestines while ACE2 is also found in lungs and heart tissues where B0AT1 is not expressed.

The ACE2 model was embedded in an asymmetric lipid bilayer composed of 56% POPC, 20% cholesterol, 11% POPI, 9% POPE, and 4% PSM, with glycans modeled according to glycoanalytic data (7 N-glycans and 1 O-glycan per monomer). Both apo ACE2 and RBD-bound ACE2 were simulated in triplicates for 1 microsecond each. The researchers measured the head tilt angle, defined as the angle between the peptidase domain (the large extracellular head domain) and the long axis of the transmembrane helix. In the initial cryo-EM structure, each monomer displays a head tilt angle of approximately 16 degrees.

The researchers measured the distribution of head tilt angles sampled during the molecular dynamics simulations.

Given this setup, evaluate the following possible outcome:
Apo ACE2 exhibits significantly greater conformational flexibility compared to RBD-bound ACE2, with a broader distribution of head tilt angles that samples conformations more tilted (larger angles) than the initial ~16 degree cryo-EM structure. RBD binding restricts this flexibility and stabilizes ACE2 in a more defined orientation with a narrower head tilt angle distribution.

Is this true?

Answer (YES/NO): NO